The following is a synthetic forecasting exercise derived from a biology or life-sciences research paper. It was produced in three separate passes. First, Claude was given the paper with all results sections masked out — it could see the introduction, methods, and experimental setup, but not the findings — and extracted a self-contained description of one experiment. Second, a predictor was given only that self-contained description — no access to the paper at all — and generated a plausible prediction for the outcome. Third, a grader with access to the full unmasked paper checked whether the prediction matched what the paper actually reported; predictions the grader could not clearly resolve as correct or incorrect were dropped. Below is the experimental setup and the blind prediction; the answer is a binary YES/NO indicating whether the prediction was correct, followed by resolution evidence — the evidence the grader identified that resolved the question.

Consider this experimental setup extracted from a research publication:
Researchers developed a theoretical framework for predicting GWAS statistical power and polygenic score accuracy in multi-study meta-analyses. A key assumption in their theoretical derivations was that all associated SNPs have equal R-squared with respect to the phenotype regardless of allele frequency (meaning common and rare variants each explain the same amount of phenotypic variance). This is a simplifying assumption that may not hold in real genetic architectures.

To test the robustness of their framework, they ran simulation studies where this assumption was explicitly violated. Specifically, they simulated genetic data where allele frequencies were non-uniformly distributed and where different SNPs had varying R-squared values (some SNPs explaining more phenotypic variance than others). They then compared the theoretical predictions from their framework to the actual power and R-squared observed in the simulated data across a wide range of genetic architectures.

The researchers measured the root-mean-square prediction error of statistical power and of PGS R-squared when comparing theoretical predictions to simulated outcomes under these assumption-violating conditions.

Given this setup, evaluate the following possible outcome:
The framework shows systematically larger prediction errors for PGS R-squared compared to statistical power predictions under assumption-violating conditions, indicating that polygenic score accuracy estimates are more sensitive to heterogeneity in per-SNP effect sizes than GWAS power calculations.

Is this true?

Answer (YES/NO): NO